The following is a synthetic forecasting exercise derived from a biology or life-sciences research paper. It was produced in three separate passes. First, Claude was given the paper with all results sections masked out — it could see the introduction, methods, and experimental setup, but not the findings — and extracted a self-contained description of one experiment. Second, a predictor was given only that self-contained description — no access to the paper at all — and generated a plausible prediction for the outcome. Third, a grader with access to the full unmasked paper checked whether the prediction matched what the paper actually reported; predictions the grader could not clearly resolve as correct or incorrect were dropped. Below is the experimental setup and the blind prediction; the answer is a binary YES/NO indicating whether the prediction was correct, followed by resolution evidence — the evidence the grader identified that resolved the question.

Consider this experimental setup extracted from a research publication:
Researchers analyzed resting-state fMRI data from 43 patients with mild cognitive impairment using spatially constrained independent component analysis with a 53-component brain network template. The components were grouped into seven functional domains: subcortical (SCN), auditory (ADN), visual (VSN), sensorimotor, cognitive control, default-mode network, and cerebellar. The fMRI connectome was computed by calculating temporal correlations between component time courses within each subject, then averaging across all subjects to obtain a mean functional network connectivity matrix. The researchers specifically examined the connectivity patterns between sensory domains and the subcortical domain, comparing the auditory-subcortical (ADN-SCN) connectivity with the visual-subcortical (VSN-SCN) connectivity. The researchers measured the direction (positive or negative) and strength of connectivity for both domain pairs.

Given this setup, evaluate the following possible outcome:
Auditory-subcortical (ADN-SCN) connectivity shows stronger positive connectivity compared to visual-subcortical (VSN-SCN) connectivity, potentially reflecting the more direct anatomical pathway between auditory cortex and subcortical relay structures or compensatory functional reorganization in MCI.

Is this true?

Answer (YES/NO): YES